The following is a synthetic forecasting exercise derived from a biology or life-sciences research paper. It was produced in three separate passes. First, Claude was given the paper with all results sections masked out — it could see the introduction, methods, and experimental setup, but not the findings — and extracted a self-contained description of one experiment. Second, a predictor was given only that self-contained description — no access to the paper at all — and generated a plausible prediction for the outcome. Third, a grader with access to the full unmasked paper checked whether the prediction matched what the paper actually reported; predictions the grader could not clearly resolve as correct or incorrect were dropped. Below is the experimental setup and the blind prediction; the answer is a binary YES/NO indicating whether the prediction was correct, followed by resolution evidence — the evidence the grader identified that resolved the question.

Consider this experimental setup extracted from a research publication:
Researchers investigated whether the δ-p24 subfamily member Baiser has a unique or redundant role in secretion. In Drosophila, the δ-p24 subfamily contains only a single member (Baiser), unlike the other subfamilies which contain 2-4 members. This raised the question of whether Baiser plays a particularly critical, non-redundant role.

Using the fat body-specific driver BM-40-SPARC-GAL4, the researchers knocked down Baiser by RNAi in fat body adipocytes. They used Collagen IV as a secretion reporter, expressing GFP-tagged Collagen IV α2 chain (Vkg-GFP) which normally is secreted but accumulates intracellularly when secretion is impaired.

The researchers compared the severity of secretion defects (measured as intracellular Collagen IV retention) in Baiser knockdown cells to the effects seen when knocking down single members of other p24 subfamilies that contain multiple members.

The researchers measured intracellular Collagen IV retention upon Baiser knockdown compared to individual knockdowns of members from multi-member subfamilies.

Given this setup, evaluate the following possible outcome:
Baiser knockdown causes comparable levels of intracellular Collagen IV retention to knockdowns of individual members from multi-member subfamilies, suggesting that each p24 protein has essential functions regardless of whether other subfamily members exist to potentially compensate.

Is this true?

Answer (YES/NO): NO